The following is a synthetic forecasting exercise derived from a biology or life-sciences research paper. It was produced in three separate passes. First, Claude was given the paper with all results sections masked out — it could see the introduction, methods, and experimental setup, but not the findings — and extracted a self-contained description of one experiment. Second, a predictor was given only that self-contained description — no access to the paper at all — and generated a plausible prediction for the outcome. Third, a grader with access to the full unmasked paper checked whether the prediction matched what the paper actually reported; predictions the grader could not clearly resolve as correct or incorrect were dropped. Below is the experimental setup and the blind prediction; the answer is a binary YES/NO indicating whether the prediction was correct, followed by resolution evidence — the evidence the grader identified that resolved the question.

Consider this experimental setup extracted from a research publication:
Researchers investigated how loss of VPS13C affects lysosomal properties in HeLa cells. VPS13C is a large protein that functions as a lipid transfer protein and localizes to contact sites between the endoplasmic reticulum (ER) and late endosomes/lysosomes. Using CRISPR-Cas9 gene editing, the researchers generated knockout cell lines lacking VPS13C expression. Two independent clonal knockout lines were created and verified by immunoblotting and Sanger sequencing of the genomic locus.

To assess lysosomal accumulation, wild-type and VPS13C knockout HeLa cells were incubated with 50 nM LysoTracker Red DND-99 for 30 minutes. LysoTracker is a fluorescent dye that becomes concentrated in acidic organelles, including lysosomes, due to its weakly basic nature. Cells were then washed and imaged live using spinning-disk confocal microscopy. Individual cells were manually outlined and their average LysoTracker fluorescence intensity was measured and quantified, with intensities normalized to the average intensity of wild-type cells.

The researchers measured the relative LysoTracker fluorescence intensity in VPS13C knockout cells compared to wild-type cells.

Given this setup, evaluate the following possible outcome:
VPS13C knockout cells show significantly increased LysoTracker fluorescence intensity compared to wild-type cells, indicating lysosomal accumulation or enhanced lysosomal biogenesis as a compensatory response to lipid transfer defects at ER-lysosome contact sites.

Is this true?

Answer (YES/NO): YES